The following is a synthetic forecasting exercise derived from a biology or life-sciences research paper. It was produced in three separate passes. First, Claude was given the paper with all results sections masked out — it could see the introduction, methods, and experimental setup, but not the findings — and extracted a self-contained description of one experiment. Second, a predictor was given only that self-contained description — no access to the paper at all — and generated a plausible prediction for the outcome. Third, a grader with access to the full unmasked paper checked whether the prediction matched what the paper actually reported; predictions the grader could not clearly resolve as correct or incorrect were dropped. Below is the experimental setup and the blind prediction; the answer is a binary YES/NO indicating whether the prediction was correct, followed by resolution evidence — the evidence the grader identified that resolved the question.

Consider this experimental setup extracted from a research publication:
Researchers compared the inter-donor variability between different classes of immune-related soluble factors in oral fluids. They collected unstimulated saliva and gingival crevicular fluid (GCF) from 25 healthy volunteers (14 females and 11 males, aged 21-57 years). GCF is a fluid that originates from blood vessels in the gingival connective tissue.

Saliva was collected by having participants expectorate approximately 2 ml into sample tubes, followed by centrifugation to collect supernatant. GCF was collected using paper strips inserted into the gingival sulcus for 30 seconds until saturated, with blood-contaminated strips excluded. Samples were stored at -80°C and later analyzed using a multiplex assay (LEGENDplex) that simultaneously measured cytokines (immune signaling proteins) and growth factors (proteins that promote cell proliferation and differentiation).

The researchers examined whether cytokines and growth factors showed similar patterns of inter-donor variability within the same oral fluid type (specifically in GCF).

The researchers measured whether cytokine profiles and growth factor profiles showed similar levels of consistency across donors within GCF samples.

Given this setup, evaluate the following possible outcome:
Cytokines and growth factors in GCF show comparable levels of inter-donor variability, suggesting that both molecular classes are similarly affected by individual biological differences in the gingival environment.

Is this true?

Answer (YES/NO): NO